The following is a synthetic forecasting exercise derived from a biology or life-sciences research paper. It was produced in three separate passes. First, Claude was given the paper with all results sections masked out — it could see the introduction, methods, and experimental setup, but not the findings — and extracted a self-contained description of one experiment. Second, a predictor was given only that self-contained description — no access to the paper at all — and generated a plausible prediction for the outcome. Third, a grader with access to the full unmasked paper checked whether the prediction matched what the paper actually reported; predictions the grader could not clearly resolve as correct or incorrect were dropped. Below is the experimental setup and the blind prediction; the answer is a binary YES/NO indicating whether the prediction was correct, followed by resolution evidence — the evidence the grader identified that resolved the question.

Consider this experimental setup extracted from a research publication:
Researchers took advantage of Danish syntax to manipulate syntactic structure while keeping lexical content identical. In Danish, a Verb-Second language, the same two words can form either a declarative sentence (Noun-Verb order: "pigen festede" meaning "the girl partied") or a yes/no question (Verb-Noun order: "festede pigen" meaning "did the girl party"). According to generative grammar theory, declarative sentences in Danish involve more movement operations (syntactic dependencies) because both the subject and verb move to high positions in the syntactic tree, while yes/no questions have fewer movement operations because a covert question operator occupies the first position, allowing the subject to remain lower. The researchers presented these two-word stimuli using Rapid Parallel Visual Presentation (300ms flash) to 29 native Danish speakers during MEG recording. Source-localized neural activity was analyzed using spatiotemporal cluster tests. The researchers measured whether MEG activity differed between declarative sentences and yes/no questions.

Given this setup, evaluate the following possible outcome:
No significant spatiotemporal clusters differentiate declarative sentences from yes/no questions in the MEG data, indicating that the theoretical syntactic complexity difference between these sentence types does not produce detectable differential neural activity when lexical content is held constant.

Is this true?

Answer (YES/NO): NO